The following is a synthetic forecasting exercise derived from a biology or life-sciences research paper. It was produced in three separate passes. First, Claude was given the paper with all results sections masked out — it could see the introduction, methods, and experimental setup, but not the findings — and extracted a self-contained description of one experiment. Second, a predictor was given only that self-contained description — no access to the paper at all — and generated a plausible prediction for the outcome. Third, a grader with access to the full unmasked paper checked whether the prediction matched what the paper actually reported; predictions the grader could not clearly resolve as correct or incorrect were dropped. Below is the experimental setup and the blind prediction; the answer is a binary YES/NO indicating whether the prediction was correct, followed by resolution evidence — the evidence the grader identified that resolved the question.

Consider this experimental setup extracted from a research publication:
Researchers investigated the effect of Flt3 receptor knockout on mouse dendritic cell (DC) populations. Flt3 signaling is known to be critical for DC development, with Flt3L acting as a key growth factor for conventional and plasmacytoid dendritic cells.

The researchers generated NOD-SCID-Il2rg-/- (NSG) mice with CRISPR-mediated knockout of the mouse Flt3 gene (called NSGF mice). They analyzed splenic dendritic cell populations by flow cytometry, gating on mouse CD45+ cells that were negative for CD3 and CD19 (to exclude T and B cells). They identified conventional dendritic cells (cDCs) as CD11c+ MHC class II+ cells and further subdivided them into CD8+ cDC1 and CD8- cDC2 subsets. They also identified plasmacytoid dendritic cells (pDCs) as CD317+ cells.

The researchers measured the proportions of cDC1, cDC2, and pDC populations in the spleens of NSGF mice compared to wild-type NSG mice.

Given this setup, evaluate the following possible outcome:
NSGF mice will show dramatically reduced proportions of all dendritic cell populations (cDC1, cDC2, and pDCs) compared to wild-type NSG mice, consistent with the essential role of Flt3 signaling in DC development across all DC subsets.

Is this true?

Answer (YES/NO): YES